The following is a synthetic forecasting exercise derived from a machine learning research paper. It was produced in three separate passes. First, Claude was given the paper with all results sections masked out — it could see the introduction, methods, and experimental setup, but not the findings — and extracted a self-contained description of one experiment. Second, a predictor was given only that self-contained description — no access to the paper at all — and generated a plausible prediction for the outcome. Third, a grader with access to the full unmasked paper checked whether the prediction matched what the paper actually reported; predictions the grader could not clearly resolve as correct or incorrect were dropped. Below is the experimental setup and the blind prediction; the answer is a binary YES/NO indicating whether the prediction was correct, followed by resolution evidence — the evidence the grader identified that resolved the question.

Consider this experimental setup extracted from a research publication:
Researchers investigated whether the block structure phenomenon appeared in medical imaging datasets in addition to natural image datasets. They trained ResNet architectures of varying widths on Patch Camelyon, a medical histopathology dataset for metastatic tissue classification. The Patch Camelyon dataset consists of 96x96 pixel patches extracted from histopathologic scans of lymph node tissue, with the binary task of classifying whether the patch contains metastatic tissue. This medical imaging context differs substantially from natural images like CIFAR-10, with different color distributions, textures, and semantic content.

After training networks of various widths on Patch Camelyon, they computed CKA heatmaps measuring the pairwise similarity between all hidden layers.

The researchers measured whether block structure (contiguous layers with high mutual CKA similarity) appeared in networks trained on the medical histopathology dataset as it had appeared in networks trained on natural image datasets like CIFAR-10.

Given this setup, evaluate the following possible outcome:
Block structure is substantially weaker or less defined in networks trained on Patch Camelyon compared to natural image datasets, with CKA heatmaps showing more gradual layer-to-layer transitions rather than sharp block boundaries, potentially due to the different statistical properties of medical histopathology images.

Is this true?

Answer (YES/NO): NO